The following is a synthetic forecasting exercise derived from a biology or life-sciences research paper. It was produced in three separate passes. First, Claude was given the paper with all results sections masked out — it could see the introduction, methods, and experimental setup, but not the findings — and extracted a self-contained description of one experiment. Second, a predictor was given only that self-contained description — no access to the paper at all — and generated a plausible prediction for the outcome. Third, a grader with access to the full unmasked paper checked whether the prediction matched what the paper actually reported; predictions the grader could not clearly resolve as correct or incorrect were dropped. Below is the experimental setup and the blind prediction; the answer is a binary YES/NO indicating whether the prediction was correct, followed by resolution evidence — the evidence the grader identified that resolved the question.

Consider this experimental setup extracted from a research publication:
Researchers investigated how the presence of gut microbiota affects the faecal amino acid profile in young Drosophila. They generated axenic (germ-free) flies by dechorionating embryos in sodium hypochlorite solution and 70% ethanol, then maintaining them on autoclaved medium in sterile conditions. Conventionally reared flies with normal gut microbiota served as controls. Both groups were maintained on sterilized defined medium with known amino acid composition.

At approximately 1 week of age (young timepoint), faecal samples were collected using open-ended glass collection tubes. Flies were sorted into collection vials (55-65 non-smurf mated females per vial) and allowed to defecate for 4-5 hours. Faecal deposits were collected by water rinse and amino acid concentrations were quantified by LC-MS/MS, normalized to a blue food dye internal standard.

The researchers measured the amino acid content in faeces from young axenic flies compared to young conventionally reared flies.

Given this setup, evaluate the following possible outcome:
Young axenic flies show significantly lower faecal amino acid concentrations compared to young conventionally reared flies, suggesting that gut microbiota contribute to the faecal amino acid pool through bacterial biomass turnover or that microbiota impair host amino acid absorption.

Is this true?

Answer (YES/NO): YES